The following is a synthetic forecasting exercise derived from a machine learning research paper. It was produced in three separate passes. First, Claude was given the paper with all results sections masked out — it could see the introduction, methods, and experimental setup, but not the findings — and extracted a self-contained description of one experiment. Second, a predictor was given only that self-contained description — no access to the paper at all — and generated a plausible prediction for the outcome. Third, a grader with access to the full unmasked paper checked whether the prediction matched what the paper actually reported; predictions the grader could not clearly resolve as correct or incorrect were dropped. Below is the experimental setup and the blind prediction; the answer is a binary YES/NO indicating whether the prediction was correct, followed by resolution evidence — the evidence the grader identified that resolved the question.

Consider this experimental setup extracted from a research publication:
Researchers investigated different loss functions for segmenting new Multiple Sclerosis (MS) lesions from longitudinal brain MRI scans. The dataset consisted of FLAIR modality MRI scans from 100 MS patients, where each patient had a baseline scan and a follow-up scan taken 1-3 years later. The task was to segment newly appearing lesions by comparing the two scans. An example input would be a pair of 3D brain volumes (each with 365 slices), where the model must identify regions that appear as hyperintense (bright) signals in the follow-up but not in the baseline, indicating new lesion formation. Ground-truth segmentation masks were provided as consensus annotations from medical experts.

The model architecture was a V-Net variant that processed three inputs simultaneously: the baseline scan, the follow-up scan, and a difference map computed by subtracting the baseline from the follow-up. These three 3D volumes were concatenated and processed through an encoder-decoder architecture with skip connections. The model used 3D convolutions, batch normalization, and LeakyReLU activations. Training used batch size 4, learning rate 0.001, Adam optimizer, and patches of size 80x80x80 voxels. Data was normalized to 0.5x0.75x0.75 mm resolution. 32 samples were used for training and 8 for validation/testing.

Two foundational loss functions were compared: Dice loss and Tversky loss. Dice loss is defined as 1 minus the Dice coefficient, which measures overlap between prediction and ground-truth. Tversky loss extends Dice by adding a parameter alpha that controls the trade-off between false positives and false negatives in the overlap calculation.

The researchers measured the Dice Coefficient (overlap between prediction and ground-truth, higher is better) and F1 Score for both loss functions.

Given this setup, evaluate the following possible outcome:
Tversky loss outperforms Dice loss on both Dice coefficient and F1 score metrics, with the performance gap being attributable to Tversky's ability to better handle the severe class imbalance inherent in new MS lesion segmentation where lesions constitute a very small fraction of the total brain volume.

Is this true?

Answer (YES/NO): YES